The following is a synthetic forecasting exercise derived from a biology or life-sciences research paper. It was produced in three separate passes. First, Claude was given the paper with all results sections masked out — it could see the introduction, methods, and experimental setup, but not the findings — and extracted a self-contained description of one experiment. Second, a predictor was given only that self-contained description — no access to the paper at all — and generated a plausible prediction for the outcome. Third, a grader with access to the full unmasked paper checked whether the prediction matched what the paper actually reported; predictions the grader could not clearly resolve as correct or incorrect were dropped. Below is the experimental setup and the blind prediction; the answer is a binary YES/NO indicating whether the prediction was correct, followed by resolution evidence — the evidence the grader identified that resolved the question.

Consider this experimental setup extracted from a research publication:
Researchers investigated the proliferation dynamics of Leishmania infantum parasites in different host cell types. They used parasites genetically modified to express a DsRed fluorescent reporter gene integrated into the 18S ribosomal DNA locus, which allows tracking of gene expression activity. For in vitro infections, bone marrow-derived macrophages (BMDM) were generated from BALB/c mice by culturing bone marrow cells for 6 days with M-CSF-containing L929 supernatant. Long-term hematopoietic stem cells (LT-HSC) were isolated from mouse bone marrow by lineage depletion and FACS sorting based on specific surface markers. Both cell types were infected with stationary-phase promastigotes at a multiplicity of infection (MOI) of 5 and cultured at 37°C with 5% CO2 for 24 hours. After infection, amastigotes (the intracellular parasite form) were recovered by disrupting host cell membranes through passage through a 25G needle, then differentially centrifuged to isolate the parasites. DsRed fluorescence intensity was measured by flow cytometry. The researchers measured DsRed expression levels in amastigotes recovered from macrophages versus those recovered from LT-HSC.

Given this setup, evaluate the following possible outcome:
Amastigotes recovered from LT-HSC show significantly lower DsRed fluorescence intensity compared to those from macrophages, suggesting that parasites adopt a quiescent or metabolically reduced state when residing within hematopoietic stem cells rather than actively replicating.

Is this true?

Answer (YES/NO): NO